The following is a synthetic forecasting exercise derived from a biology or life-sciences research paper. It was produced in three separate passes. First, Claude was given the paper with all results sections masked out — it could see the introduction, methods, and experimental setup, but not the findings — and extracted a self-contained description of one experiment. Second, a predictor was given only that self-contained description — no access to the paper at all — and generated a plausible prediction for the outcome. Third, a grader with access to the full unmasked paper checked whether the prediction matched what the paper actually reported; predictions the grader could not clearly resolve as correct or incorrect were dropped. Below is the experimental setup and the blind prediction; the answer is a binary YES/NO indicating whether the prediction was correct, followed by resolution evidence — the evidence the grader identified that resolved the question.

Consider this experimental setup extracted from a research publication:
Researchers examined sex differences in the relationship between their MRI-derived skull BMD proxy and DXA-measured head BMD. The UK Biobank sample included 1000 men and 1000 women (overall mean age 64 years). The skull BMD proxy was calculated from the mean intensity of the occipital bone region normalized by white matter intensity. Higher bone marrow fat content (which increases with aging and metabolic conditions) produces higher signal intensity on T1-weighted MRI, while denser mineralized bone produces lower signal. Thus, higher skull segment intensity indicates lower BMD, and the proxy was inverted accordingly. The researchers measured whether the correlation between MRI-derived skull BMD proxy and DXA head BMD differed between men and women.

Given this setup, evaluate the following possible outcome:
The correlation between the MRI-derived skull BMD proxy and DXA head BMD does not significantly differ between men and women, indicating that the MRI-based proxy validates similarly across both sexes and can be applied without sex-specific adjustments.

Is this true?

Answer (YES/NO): NO